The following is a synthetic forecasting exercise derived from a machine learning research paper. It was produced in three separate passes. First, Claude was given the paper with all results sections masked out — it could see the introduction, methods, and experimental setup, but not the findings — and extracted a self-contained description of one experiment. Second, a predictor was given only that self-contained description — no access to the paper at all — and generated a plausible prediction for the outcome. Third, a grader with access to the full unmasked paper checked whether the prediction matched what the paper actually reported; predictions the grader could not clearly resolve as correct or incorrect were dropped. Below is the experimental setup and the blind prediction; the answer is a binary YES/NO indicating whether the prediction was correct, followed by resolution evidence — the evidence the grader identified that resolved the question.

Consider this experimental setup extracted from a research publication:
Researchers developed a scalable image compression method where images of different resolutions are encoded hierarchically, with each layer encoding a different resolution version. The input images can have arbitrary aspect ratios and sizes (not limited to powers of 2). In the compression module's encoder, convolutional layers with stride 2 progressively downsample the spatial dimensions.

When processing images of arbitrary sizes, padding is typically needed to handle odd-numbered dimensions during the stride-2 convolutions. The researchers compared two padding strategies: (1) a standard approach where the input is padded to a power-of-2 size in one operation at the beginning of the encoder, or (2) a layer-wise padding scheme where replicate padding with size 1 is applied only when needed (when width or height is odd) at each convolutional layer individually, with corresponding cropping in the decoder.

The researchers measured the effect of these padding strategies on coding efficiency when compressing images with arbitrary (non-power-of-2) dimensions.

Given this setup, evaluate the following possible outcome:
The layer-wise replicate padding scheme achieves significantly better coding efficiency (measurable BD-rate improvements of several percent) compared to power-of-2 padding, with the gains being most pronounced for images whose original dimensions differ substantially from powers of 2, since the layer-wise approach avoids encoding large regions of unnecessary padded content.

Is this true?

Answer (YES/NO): YES